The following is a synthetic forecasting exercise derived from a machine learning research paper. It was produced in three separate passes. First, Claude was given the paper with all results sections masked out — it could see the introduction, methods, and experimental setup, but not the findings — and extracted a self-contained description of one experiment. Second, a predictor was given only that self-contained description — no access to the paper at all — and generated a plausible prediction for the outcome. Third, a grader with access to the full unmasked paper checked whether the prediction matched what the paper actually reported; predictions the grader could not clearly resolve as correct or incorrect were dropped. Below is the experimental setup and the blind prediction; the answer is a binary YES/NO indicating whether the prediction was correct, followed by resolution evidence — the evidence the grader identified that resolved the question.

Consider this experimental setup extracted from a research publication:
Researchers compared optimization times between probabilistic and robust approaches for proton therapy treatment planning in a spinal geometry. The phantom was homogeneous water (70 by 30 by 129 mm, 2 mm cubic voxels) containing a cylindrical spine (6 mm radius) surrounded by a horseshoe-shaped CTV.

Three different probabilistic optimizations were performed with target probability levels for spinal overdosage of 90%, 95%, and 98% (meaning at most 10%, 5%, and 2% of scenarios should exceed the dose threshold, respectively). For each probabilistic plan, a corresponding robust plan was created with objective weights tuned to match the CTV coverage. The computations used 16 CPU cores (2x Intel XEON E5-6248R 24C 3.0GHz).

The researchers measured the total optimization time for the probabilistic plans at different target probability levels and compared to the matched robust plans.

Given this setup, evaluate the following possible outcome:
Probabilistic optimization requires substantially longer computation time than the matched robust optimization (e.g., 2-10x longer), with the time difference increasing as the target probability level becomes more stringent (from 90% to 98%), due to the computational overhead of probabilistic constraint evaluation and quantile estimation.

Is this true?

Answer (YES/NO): NO